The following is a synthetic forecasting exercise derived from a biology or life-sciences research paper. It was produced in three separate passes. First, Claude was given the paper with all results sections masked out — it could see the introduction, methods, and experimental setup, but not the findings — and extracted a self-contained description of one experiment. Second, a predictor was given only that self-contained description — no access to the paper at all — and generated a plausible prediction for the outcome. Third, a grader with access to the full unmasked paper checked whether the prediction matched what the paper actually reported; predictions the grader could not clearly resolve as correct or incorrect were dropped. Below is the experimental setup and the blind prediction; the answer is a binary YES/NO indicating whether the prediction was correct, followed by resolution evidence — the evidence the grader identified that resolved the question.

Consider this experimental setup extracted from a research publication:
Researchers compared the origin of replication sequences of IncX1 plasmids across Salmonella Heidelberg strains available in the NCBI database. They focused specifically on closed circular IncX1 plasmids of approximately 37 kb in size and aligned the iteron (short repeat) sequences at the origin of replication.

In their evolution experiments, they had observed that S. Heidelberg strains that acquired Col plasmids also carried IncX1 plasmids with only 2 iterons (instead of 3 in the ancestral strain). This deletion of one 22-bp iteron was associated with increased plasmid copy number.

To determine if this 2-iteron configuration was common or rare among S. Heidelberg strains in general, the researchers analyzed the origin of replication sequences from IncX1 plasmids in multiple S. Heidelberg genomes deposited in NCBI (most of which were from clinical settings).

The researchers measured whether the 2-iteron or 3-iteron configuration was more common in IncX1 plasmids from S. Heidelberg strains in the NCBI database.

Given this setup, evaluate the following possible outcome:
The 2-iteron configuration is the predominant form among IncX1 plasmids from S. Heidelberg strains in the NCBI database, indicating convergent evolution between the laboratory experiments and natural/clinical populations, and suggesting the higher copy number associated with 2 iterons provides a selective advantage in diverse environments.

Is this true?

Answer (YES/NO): YES